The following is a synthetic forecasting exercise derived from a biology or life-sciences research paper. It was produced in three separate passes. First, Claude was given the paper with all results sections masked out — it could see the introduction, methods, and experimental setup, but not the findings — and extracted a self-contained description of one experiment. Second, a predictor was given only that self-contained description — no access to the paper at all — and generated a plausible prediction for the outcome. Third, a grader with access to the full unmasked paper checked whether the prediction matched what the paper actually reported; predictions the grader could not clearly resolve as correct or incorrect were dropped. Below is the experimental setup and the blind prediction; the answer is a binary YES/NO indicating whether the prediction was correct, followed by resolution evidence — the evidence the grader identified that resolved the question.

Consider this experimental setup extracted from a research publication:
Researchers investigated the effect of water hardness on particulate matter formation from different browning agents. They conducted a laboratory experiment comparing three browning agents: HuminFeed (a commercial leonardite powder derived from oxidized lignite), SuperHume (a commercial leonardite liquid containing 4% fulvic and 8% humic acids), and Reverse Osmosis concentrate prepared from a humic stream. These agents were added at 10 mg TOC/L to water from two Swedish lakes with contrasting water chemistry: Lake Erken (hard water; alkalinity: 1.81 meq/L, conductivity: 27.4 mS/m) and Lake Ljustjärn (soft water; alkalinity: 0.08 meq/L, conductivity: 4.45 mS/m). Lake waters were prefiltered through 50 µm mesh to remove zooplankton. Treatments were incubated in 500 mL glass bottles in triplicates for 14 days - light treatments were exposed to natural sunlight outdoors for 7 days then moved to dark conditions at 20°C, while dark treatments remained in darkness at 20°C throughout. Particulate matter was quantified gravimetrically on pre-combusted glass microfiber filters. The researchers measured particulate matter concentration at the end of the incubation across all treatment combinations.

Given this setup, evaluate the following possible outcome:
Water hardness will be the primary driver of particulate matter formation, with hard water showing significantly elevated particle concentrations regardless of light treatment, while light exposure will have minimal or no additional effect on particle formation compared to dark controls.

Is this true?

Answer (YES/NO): NO